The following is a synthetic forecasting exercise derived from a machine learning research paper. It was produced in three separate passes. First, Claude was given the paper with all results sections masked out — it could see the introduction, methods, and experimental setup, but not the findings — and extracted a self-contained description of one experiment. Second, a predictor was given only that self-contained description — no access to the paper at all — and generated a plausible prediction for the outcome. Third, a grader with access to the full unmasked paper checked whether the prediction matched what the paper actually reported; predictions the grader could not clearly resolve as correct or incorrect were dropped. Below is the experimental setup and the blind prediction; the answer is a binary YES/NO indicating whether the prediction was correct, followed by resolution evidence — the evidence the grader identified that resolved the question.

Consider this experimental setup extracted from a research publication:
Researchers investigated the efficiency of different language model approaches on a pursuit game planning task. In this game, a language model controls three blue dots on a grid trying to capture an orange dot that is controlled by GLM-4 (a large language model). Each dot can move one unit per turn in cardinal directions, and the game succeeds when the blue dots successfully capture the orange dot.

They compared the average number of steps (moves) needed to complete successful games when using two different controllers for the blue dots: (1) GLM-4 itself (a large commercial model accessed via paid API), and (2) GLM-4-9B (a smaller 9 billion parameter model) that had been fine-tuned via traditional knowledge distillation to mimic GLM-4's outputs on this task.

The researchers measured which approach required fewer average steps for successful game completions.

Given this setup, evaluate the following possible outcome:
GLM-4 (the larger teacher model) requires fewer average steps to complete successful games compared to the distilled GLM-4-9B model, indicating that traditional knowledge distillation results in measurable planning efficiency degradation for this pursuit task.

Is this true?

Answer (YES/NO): YES